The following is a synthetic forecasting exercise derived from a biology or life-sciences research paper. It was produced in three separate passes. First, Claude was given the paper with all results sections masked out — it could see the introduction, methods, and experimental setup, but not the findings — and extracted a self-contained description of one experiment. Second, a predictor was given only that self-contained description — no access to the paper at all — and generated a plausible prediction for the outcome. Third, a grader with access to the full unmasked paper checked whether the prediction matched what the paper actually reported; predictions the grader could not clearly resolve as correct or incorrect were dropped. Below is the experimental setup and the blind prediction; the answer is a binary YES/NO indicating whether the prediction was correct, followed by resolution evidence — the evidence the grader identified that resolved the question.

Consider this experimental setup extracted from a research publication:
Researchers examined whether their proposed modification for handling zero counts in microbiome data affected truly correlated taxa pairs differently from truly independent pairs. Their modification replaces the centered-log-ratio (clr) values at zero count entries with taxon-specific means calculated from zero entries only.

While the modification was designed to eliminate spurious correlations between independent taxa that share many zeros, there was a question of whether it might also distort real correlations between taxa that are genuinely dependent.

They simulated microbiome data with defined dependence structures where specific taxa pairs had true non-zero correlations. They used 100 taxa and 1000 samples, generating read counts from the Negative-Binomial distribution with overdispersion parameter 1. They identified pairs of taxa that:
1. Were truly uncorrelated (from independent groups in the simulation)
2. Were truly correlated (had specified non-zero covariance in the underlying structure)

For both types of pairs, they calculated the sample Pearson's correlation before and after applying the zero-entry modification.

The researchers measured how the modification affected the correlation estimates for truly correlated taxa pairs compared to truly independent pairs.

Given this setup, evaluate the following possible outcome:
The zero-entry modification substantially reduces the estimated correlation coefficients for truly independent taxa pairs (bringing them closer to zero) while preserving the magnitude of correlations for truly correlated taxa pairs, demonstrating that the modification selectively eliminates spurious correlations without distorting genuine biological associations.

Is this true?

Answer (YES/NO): YES